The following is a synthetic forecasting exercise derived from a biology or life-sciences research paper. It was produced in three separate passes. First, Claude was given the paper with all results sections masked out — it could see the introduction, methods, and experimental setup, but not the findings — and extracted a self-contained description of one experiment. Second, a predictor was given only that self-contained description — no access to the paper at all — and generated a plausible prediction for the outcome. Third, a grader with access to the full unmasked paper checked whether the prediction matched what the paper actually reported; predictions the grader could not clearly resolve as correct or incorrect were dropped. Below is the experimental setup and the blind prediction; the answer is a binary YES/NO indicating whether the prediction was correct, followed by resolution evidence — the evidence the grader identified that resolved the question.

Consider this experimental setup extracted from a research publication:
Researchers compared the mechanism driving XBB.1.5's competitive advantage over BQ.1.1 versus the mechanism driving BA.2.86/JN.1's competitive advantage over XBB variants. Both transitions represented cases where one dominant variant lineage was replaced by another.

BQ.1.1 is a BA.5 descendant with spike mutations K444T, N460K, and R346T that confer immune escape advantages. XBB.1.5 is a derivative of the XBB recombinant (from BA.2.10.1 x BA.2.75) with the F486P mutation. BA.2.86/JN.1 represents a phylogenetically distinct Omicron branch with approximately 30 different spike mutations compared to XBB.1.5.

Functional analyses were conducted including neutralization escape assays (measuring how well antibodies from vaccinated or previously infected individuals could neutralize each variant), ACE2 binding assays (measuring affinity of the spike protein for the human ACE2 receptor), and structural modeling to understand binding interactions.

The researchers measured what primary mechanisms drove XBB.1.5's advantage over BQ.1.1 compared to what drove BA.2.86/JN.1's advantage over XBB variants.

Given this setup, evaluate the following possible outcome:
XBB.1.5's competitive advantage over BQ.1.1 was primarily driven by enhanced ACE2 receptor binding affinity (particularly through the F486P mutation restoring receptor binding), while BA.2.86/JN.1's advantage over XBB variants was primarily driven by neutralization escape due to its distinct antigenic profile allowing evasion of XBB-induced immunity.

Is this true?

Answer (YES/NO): YES